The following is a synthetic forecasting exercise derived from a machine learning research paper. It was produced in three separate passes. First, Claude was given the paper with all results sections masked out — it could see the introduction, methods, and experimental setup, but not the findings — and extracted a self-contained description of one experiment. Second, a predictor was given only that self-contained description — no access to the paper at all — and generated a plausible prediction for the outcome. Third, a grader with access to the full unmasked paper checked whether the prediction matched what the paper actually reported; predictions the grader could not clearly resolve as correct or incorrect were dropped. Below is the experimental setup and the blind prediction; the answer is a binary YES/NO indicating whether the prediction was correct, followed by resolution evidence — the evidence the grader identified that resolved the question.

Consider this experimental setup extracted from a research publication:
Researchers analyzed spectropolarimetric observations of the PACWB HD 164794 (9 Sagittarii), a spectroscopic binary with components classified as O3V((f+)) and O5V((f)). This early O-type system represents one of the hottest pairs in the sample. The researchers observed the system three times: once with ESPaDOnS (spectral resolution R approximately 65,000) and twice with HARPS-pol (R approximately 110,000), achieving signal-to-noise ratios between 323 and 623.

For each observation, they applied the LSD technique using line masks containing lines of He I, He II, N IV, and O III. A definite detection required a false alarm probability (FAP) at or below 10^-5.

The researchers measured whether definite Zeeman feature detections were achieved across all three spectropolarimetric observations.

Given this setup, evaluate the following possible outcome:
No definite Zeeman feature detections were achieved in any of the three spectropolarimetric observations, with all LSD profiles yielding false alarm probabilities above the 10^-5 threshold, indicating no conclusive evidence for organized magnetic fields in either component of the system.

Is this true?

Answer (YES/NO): NO